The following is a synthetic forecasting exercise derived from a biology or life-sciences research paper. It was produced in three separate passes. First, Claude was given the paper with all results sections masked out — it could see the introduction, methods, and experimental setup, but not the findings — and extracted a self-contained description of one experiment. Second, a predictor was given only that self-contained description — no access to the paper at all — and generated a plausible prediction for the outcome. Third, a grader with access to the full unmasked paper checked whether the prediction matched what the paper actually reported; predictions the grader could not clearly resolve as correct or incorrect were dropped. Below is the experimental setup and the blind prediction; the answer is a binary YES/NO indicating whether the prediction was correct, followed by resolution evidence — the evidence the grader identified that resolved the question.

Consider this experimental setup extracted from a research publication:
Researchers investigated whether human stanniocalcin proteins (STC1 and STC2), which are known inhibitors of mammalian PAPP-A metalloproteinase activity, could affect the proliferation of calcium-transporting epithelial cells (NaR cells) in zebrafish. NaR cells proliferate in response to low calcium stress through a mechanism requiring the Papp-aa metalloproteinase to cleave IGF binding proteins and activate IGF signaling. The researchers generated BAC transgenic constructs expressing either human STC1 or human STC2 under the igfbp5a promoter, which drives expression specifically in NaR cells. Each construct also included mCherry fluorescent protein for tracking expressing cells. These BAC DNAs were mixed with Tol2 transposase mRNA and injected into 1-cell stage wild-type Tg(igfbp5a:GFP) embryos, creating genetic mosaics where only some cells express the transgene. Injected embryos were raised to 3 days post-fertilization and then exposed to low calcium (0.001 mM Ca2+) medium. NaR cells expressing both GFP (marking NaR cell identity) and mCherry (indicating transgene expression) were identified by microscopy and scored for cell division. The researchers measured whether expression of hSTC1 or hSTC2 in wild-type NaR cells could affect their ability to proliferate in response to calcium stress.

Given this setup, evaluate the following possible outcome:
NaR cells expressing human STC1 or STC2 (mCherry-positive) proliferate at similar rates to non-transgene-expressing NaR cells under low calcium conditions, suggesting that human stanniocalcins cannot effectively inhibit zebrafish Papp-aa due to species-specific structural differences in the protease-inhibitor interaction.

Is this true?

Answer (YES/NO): NO